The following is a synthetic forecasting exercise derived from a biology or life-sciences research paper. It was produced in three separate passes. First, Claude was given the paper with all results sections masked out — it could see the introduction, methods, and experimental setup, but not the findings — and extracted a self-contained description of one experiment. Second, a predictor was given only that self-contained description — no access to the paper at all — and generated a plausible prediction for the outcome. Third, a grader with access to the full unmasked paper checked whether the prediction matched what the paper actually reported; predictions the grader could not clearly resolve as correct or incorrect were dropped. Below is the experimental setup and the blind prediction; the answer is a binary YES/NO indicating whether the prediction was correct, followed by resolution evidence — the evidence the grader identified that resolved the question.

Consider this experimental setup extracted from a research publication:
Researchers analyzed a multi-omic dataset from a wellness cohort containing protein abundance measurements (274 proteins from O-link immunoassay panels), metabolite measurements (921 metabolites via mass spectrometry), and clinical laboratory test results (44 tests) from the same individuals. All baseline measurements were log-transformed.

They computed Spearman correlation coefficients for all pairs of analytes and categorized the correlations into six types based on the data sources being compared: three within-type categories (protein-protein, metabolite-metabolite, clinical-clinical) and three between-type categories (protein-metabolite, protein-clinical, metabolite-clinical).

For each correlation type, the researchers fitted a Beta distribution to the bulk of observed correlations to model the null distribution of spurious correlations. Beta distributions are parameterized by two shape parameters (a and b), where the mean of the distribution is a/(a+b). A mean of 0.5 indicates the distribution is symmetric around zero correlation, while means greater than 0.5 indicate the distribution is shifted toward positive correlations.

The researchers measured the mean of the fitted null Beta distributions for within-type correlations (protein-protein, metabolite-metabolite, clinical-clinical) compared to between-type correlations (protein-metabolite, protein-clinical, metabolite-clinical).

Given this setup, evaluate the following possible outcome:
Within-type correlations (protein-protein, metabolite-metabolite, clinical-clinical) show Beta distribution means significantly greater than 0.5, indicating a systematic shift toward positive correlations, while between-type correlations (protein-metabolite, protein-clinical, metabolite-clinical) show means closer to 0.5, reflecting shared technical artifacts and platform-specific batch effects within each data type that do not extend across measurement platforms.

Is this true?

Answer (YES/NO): NO